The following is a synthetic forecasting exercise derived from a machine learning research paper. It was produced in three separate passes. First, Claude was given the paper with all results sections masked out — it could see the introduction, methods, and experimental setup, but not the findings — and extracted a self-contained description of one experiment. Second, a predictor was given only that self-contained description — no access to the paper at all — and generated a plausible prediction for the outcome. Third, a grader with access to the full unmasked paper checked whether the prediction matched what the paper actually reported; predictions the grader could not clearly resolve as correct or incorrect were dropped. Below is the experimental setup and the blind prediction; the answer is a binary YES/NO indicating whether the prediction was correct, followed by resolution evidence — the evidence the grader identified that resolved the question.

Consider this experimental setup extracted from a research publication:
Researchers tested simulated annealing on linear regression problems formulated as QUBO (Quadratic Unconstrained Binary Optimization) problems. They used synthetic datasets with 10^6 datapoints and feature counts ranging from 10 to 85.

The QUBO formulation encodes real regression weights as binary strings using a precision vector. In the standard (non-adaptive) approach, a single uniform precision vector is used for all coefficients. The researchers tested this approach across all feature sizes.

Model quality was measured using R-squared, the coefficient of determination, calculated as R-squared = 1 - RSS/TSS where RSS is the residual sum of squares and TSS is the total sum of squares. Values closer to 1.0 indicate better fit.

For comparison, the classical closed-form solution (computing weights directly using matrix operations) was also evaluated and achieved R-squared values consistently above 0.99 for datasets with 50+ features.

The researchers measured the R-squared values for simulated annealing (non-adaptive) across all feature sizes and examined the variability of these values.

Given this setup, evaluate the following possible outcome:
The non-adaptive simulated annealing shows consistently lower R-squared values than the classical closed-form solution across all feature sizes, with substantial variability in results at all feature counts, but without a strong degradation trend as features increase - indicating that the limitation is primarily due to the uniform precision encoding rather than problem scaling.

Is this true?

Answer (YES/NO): YES